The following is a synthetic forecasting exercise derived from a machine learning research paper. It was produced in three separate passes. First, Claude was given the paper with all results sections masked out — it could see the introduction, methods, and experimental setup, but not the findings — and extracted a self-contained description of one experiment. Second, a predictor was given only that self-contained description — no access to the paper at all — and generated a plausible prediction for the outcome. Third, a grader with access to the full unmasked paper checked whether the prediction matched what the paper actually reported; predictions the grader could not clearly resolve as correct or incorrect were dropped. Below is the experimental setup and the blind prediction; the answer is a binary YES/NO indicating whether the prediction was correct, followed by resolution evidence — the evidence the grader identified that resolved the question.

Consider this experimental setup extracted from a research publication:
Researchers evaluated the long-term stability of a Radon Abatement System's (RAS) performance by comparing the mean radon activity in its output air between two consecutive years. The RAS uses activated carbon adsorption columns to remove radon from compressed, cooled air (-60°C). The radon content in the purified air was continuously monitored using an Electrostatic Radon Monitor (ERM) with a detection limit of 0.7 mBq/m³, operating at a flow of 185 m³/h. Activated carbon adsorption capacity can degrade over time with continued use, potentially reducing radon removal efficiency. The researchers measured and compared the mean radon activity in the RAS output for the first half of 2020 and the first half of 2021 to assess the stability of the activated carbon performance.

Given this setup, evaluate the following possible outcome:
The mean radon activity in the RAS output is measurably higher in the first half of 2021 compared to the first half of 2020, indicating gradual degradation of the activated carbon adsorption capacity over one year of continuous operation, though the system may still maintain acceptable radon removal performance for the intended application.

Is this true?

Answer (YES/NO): NO